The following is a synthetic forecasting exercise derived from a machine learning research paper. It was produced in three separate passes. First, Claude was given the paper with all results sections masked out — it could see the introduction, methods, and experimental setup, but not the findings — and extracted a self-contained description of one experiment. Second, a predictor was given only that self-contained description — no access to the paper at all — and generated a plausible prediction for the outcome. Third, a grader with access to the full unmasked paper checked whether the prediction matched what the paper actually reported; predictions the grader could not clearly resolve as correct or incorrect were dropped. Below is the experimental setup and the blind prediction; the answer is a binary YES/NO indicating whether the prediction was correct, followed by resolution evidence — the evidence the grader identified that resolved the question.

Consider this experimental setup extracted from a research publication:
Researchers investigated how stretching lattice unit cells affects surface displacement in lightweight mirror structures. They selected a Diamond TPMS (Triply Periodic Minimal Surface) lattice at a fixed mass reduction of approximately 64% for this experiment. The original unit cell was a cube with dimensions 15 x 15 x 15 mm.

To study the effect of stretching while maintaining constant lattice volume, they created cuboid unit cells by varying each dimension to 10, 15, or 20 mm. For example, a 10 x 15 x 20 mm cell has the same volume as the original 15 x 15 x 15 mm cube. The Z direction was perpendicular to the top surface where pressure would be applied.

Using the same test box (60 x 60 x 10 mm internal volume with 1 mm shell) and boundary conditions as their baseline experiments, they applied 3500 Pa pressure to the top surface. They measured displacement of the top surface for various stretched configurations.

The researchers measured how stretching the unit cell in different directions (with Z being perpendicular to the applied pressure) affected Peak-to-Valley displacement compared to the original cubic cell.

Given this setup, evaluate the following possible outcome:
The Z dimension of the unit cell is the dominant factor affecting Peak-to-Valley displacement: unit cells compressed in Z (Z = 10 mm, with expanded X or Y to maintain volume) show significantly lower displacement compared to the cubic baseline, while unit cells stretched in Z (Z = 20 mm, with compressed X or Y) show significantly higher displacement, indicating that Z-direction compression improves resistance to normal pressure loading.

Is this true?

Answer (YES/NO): NO